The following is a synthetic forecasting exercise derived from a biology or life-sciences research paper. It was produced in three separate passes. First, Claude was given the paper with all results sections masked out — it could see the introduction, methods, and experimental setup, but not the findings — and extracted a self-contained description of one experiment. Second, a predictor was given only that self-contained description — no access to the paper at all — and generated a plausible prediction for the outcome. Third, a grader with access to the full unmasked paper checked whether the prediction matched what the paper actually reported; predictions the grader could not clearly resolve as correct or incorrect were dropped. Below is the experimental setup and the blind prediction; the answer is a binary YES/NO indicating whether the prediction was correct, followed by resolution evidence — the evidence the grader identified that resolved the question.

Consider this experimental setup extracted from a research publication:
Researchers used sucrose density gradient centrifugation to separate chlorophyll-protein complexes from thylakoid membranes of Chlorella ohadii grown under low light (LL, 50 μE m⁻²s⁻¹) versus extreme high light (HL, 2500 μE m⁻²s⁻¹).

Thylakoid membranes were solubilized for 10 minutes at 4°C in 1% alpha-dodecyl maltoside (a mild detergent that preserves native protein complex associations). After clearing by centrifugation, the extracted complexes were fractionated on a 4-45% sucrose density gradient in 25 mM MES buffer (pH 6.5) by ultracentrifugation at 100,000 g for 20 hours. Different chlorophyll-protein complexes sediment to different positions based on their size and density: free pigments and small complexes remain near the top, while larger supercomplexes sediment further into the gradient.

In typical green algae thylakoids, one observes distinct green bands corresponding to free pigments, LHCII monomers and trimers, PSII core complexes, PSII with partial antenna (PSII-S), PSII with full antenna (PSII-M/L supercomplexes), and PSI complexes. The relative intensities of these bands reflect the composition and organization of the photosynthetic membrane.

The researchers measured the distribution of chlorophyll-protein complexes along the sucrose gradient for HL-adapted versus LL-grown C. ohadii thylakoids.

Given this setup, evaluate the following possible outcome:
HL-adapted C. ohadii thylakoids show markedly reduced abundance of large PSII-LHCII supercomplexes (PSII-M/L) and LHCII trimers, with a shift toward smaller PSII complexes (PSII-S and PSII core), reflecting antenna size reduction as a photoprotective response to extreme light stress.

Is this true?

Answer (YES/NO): YES